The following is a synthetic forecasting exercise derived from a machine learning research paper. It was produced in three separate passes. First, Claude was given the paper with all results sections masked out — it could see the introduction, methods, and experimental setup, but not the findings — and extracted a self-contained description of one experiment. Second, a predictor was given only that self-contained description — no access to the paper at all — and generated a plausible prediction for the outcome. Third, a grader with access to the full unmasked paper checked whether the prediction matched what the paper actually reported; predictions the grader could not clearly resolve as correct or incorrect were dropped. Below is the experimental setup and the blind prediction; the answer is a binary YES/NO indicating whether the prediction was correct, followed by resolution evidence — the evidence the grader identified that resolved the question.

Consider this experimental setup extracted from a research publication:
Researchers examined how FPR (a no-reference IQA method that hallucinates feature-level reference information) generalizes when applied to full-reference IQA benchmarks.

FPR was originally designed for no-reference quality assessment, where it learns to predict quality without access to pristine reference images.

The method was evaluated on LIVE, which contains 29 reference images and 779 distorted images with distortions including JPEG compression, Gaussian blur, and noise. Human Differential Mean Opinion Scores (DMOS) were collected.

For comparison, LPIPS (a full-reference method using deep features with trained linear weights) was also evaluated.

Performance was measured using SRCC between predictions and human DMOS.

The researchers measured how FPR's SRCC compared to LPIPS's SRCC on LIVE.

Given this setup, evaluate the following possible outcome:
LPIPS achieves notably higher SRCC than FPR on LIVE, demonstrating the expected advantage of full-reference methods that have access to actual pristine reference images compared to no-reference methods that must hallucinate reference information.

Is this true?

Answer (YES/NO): YES